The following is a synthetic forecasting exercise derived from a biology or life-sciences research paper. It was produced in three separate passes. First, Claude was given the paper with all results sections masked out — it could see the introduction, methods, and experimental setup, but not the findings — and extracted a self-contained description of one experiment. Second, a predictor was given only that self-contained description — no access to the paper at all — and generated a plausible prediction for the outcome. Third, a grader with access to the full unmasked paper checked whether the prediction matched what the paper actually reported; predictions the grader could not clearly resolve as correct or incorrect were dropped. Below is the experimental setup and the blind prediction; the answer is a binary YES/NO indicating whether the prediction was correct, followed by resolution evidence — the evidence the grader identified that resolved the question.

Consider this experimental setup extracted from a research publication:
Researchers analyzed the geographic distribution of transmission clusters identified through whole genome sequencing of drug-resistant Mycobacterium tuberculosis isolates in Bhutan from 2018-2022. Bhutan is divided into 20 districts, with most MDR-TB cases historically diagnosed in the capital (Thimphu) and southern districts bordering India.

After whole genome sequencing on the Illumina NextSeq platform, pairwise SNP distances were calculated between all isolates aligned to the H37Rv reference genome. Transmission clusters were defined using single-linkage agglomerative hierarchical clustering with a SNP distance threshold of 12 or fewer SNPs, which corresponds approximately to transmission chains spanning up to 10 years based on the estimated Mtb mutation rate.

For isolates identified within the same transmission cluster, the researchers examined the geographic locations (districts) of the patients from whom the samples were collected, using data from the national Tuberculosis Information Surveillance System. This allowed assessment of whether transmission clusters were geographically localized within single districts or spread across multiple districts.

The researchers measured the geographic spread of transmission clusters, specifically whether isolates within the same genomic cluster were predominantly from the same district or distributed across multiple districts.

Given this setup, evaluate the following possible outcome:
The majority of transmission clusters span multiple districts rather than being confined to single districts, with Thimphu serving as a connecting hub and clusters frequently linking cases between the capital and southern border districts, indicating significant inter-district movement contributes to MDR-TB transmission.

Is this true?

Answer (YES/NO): NO